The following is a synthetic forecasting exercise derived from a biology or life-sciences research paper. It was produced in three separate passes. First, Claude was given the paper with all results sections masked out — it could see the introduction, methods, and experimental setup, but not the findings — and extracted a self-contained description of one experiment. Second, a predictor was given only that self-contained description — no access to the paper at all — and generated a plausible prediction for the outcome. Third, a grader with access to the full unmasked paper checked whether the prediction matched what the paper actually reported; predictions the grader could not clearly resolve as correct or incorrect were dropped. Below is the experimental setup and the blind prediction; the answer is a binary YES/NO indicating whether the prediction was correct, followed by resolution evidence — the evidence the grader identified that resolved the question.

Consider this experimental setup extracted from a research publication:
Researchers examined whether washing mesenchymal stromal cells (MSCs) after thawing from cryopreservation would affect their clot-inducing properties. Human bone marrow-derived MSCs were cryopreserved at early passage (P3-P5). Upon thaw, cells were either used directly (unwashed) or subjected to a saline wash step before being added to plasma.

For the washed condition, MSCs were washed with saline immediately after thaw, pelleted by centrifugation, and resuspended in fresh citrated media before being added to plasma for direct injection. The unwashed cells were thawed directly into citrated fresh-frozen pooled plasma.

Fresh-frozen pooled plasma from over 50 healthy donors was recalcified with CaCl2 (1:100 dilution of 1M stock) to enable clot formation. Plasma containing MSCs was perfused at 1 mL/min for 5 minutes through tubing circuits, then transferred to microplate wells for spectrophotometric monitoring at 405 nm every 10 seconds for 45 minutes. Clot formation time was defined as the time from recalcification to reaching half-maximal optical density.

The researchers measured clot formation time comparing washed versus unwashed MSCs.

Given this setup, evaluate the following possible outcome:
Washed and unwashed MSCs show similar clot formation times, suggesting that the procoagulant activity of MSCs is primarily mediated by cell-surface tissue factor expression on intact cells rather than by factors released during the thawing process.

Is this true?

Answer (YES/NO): YES